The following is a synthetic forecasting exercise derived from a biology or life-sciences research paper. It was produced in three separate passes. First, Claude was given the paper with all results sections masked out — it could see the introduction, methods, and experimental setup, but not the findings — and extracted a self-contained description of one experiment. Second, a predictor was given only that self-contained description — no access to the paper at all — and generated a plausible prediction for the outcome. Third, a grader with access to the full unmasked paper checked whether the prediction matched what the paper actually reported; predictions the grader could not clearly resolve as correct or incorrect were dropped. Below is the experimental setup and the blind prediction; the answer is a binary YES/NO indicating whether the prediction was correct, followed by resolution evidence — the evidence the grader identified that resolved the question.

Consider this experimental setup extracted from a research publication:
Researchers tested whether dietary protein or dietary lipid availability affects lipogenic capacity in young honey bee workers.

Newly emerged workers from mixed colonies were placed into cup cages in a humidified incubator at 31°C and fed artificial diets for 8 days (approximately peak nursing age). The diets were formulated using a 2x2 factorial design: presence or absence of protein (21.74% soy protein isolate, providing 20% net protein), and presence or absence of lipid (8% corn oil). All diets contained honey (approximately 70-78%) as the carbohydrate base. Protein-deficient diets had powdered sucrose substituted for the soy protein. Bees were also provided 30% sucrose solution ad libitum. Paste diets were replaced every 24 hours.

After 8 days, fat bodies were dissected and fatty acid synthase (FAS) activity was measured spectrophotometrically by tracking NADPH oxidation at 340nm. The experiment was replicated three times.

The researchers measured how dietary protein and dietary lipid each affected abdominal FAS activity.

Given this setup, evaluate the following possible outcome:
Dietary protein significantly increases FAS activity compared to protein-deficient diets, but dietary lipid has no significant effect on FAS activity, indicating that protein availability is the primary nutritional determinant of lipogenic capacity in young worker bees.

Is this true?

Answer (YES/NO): YES